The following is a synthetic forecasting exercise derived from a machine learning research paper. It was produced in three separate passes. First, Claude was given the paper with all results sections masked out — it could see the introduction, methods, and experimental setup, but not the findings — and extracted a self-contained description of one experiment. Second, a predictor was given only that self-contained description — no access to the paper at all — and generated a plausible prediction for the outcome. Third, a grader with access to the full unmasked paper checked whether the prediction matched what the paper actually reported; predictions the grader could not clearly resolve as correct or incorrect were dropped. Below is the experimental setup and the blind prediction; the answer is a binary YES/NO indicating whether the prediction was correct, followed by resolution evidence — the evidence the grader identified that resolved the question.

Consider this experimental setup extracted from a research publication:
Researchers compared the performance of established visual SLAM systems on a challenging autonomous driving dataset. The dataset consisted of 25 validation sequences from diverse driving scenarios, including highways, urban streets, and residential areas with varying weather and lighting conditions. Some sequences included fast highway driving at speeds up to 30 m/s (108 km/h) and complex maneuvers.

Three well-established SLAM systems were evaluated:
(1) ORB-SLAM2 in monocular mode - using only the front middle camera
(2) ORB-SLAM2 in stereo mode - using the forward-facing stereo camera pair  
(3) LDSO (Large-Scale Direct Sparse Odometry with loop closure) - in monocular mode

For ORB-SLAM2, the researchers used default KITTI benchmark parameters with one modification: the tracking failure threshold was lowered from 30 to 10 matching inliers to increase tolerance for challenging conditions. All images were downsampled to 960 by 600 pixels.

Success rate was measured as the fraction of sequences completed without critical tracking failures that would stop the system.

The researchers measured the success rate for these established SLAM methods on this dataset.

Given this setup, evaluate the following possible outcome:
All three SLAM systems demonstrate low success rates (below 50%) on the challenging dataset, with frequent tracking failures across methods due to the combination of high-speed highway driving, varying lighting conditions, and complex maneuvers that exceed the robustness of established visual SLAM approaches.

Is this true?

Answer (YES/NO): NO